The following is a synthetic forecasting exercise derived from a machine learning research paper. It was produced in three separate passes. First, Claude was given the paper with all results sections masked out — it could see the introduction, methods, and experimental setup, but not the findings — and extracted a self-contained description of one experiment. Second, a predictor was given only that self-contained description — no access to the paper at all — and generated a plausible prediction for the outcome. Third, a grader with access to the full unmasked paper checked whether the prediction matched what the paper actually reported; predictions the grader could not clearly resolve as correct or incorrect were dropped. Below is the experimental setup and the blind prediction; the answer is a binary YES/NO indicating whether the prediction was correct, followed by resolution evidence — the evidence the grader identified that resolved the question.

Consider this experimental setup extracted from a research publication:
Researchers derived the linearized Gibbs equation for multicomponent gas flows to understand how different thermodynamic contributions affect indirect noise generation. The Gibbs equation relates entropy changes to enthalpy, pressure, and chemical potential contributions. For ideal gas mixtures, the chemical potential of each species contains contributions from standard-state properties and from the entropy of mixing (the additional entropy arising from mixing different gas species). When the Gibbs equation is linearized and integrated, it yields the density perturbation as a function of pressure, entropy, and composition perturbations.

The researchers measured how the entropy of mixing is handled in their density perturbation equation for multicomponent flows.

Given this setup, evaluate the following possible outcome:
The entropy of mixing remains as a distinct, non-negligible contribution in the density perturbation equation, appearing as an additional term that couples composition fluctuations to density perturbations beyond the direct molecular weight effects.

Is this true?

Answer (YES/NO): NO